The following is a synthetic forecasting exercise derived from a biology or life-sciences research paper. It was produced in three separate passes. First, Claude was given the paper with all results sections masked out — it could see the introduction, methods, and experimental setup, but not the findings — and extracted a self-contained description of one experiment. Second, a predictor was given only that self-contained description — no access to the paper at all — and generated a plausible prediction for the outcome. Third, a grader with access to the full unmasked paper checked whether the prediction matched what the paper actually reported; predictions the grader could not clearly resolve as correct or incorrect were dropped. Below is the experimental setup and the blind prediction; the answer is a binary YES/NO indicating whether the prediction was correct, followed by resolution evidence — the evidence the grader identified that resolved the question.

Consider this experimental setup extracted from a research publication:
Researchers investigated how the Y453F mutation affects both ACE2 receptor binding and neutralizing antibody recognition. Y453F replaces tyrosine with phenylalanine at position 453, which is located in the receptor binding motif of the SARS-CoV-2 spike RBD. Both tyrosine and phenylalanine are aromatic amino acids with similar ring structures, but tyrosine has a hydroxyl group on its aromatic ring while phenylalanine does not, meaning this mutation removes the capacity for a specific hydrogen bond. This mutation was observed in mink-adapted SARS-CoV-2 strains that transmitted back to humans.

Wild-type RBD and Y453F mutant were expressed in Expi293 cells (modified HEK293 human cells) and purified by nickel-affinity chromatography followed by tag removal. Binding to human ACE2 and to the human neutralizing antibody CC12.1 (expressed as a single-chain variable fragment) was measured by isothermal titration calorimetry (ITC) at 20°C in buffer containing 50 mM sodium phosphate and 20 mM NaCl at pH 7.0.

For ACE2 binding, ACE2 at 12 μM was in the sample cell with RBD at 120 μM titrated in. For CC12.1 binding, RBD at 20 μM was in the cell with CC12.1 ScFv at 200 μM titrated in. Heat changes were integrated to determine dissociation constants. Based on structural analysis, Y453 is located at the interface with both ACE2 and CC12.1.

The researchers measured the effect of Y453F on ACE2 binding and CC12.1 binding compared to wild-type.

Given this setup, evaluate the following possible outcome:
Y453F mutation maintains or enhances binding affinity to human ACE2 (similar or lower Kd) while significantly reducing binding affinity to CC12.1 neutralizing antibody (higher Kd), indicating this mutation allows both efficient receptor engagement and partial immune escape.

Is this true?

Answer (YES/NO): YES